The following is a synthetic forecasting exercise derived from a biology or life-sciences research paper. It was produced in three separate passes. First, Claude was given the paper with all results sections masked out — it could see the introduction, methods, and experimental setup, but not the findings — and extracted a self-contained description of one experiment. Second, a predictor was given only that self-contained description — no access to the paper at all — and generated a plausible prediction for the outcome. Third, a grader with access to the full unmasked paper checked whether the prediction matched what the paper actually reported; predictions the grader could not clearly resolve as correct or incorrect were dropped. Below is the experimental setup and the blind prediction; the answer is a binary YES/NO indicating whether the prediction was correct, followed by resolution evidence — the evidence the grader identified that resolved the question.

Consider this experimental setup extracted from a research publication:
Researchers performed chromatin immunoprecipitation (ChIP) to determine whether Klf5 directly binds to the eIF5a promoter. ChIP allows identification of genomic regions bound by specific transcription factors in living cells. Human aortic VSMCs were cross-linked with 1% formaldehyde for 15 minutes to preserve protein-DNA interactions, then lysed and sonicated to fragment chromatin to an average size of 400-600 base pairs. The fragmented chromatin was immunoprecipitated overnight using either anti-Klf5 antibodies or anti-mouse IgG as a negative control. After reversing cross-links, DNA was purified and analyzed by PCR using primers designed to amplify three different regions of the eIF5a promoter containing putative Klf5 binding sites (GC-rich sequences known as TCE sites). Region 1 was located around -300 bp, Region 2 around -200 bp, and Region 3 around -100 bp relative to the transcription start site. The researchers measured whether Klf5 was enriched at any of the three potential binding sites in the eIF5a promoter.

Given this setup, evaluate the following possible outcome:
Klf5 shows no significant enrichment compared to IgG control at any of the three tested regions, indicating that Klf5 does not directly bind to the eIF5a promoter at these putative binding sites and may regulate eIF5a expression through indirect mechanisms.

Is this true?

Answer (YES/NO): NO